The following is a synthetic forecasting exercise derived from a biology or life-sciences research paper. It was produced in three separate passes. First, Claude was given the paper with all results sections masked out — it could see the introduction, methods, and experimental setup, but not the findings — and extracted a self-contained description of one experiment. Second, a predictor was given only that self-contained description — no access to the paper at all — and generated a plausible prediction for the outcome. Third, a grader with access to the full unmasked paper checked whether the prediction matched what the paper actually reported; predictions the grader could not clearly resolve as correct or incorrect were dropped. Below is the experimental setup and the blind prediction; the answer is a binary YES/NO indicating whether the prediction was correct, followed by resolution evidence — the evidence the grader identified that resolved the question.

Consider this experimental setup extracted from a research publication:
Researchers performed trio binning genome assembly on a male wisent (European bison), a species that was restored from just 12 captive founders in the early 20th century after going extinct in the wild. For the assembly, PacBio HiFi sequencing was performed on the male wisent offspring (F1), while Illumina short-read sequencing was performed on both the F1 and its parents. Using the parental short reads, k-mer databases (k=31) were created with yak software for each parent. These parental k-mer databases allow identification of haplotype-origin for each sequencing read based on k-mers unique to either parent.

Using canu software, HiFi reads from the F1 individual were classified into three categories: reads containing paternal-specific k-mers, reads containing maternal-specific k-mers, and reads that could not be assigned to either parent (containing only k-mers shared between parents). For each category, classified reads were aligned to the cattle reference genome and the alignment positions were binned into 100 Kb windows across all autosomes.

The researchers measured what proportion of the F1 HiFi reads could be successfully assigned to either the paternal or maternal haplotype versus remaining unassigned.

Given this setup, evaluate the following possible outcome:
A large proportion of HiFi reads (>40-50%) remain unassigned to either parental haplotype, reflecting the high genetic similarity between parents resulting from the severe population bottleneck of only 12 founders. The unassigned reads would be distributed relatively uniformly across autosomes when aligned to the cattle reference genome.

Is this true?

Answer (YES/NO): NO